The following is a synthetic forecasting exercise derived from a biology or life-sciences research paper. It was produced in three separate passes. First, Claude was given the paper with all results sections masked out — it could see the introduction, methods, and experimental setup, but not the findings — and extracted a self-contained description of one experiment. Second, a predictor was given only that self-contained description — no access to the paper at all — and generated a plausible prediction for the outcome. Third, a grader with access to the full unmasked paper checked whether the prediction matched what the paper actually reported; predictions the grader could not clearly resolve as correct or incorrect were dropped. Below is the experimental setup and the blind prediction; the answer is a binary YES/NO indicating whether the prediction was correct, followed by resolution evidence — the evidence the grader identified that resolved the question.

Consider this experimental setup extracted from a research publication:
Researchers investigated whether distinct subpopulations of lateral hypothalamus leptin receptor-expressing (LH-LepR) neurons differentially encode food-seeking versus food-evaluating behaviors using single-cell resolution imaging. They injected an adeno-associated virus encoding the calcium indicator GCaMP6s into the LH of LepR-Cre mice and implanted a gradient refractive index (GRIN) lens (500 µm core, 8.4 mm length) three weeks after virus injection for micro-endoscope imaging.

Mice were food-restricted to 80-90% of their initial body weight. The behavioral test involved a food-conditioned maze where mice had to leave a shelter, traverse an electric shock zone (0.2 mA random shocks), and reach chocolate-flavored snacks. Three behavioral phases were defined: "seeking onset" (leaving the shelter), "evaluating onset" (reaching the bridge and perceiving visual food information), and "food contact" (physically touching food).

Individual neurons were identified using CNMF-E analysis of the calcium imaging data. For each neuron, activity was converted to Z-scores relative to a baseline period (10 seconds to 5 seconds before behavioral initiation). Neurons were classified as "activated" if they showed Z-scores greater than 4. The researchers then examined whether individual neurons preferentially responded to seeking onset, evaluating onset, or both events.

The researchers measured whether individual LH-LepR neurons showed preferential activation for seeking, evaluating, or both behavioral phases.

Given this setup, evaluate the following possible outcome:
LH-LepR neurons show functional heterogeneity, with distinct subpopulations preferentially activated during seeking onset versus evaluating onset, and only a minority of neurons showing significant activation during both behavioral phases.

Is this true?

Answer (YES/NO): YES